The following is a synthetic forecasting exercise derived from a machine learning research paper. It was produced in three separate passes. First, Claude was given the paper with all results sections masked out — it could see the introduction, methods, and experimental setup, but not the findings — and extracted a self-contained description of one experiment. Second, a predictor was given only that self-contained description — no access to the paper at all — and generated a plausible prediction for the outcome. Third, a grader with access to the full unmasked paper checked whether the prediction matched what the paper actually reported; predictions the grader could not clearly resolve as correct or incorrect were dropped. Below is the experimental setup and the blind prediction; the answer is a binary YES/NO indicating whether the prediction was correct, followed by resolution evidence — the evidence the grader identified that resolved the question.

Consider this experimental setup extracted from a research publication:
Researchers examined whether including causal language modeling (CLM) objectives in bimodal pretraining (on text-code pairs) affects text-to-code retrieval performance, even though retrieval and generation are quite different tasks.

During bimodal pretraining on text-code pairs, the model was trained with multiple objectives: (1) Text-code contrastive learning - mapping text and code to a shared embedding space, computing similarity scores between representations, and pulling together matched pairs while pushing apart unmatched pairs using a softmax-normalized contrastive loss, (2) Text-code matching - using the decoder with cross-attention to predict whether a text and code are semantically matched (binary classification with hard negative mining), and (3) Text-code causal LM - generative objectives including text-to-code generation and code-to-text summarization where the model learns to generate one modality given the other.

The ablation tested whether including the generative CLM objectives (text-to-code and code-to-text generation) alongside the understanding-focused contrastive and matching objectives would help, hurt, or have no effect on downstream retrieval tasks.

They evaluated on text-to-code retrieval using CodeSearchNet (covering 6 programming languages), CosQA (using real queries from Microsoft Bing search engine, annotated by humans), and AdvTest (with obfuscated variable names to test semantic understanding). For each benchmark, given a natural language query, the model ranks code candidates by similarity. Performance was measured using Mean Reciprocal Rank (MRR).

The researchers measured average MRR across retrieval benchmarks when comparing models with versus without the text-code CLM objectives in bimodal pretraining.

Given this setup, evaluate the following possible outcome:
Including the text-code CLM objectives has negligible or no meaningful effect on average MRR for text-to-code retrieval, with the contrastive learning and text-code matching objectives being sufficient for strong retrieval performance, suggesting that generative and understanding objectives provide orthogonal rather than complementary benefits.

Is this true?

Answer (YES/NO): NO